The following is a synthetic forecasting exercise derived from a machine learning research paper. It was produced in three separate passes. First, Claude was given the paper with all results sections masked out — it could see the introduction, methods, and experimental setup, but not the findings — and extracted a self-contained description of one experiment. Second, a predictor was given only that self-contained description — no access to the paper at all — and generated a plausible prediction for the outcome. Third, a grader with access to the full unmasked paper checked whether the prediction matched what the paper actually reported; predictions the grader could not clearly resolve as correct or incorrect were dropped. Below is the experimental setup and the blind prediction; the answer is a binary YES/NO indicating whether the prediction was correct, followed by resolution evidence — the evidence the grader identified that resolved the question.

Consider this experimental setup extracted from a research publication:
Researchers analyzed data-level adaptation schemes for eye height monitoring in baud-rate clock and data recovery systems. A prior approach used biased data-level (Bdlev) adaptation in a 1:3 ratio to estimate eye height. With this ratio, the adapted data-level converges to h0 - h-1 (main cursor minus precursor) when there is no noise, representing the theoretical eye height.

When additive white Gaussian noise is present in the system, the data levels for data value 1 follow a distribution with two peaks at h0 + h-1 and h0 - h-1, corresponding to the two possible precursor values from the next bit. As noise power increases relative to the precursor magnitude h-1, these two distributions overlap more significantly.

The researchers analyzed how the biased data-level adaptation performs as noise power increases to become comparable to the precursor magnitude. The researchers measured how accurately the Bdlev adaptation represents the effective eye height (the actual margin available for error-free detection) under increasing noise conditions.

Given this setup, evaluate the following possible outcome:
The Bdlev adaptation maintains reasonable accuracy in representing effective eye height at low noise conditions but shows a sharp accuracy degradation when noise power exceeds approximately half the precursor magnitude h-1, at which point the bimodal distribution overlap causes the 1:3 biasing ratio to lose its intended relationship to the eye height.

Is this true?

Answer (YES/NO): NO